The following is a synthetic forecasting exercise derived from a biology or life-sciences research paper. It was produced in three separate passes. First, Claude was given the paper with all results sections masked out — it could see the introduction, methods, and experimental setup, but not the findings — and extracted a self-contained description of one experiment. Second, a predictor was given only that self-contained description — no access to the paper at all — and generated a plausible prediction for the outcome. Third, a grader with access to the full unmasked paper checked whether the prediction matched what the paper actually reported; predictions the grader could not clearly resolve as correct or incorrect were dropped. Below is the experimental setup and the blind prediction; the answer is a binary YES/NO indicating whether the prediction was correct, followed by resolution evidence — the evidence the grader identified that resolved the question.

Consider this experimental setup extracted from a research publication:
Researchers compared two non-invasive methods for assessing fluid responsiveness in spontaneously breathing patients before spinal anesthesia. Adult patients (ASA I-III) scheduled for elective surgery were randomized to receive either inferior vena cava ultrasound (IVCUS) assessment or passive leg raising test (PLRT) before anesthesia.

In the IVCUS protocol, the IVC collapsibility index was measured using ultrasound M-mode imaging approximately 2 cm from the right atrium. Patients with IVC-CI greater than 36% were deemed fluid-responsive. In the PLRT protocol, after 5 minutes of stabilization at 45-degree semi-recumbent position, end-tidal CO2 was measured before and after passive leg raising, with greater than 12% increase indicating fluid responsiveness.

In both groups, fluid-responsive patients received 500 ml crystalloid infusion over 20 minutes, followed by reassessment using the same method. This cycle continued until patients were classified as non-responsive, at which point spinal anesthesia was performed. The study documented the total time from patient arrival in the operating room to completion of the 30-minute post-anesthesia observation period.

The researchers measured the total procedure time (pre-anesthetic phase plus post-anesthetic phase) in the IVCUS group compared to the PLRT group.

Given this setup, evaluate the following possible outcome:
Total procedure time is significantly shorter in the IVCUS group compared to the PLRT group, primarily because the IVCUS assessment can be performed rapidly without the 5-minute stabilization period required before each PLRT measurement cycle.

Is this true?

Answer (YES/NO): YES